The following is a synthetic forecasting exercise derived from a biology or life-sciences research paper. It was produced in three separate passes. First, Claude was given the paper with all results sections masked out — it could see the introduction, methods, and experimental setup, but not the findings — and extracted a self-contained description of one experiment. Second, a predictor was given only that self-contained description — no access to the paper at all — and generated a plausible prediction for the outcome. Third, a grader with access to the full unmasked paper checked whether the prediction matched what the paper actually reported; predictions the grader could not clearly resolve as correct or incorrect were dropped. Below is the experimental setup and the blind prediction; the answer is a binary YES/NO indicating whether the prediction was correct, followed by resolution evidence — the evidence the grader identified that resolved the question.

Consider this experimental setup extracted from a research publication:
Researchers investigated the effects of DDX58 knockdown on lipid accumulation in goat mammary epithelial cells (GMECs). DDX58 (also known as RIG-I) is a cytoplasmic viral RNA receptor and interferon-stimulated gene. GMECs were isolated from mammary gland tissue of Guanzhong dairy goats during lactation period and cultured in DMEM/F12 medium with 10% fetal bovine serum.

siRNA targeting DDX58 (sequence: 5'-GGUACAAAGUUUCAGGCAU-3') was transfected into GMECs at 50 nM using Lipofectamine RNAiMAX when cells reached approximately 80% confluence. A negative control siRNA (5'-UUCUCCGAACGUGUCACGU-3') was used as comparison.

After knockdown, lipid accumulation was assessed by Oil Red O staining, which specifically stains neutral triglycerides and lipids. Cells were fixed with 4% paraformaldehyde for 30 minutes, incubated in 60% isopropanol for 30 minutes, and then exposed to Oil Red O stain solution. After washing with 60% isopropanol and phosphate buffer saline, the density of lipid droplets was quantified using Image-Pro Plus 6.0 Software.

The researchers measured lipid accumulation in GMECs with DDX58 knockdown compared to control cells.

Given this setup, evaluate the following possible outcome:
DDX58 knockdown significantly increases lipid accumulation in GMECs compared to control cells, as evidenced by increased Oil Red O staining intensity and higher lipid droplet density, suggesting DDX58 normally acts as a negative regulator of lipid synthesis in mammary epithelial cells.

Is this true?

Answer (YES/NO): YES